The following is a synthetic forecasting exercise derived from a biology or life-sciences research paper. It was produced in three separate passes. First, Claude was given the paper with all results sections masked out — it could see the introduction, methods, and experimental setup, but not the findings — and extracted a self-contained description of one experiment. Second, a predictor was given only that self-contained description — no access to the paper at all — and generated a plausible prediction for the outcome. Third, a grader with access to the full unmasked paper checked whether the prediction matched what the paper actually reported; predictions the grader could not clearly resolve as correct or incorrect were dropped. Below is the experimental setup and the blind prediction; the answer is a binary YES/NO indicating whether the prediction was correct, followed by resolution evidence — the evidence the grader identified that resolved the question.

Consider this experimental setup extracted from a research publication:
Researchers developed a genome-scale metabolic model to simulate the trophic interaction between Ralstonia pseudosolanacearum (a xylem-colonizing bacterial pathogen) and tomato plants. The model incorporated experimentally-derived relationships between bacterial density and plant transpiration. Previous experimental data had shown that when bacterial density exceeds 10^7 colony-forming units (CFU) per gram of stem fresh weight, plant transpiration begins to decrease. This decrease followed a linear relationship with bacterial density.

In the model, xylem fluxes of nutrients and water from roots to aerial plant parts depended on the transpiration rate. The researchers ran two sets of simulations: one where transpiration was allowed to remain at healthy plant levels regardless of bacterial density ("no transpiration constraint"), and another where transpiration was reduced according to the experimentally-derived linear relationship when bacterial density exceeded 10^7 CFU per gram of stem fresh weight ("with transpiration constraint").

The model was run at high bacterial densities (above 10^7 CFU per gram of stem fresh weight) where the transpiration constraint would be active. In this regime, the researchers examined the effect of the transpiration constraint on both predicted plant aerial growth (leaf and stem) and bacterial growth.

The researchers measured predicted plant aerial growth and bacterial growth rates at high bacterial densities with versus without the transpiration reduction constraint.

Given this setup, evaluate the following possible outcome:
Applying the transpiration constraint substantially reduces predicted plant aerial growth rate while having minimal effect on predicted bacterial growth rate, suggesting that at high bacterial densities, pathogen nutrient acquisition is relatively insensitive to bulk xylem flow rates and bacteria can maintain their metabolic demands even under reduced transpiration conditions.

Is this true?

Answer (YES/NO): NO